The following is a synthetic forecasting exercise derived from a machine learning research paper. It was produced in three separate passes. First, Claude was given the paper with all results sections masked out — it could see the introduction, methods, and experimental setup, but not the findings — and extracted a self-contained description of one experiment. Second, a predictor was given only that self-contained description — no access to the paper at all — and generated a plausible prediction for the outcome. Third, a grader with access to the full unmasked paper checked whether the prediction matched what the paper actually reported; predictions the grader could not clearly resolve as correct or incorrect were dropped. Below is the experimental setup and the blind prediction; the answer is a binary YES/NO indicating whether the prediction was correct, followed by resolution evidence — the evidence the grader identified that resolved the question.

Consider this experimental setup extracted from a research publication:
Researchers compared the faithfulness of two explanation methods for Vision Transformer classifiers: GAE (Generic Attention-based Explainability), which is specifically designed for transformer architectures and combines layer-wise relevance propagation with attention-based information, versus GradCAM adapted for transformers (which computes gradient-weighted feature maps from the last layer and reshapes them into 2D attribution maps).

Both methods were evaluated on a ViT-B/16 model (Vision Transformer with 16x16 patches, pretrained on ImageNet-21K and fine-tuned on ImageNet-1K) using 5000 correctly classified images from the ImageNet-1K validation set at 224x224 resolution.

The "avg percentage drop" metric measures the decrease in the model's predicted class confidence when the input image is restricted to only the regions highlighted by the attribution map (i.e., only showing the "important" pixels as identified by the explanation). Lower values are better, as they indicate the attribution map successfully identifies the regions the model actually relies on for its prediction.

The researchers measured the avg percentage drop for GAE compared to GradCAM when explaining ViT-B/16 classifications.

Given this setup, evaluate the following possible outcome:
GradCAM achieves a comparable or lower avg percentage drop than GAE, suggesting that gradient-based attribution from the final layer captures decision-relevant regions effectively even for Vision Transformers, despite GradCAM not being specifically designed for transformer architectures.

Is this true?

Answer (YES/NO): YES